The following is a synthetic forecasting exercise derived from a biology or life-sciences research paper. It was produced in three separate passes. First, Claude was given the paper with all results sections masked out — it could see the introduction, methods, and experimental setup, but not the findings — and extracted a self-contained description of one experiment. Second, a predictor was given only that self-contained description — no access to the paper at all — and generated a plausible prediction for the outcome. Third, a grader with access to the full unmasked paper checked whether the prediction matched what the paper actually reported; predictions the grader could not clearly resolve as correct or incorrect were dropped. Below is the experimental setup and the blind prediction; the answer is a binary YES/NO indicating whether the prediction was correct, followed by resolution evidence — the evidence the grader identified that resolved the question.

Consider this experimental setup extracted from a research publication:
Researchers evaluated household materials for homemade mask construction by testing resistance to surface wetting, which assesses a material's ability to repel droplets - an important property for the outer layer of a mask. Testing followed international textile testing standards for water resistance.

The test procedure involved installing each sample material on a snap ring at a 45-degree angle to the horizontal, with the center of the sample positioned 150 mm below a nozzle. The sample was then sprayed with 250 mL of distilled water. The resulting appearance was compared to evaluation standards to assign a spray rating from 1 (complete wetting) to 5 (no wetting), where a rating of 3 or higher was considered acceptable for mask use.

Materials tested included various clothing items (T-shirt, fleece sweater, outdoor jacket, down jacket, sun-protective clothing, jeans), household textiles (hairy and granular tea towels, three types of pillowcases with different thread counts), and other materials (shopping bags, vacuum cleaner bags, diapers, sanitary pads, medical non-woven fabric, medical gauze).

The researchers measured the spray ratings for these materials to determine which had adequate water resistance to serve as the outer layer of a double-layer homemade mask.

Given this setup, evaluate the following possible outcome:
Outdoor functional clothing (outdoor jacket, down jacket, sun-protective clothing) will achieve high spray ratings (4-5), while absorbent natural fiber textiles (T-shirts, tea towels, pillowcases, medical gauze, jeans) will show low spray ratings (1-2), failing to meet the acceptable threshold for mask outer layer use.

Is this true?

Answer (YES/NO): YES